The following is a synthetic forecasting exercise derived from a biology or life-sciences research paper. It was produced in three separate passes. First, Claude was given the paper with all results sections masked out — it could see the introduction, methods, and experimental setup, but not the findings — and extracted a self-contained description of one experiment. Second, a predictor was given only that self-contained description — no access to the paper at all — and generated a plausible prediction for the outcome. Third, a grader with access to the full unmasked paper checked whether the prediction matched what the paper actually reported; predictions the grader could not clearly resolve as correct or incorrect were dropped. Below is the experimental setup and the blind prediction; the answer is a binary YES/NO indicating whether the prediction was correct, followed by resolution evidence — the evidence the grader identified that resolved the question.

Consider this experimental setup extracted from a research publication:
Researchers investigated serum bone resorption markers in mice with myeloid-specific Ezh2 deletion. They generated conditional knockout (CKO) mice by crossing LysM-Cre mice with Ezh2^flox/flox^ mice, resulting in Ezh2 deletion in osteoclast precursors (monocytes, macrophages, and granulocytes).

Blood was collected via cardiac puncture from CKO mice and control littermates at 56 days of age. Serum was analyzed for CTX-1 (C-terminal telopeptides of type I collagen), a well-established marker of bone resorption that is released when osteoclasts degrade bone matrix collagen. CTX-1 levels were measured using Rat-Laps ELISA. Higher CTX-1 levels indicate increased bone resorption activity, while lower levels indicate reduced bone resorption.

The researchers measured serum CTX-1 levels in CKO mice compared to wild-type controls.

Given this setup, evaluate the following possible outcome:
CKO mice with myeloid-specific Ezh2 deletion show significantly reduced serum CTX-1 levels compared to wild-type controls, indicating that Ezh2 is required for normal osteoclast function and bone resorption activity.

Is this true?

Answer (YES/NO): YES